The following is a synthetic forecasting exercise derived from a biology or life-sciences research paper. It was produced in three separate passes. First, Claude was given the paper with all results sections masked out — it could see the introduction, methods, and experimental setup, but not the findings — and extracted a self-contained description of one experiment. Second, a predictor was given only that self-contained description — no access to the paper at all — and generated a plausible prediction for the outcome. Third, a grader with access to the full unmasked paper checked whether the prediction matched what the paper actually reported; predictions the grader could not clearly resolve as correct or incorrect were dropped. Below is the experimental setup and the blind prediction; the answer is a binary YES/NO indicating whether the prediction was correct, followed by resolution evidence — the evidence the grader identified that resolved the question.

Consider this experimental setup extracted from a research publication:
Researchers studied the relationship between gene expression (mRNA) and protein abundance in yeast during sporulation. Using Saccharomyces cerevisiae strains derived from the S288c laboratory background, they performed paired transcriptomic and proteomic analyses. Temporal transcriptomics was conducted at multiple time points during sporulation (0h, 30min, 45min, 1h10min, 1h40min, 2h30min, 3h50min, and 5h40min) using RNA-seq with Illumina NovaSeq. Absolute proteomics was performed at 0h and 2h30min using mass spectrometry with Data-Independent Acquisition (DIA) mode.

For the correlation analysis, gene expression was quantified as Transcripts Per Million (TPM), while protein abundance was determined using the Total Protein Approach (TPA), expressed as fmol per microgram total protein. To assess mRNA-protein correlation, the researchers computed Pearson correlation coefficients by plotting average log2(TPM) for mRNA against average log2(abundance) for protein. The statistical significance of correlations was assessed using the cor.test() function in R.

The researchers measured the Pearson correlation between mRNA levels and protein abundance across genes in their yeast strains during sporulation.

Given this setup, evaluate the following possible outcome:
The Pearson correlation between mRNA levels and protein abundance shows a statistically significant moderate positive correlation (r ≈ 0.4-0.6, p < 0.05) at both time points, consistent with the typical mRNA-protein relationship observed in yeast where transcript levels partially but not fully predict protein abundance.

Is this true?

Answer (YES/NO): YES